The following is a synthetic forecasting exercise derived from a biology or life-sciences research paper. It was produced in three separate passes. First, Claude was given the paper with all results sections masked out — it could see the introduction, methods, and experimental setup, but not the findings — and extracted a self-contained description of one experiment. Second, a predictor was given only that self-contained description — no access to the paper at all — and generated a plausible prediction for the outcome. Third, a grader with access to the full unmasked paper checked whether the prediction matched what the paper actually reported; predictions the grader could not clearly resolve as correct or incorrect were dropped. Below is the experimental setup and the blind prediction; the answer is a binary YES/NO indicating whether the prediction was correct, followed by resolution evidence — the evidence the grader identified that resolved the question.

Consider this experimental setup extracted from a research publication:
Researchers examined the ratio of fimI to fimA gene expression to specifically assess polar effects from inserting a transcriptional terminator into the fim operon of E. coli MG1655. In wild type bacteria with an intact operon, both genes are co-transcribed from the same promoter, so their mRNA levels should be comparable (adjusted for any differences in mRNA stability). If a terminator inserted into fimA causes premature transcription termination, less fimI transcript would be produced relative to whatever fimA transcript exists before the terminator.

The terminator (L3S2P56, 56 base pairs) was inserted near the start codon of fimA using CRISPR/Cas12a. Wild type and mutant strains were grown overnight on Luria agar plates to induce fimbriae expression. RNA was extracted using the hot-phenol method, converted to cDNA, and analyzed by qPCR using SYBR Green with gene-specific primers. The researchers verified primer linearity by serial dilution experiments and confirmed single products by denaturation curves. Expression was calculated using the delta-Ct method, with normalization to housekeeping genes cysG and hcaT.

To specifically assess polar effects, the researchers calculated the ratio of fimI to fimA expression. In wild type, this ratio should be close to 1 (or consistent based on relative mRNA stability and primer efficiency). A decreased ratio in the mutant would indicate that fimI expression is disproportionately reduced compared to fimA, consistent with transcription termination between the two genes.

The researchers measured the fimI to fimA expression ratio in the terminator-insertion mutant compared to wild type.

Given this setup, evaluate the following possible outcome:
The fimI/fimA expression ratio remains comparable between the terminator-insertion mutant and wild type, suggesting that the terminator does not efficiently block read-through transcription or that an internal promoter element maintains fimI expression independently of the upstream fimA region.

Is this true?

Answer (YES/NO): NO